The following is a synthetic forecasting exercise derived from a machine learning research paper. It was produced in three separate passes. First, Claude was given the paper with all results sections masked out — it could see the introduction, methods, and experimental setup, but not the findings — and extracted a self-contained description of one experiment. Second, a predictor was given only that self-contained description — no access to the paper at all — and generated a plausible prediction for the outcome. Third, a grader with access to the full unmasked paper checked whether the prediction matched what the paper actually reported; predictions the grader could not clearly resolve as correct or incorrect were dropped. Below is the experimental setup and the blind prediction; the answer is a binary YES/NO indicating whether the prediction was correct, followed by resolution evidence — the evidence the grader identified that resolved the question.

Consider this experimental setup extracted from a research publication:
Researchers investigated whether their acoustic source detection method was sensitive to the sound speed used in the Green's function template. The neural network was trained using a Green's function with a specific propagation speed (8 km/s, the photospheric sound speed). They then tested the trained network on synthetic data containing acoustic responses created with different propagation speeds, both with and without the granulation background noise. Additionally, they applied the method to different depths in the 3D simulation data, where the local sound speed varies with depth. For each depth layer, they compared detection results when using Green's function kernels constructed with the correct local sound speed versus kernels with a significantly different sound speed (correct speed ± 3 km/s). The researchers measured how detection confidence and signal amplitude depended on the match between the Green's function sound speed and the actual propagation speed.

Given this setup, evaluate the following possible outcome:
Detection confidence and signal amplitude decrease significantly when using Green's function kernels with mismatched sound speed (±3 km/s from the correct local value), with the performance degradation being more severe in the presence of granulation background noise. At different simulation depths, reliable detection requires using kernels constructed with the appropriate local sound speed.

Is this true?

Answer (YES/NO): NO